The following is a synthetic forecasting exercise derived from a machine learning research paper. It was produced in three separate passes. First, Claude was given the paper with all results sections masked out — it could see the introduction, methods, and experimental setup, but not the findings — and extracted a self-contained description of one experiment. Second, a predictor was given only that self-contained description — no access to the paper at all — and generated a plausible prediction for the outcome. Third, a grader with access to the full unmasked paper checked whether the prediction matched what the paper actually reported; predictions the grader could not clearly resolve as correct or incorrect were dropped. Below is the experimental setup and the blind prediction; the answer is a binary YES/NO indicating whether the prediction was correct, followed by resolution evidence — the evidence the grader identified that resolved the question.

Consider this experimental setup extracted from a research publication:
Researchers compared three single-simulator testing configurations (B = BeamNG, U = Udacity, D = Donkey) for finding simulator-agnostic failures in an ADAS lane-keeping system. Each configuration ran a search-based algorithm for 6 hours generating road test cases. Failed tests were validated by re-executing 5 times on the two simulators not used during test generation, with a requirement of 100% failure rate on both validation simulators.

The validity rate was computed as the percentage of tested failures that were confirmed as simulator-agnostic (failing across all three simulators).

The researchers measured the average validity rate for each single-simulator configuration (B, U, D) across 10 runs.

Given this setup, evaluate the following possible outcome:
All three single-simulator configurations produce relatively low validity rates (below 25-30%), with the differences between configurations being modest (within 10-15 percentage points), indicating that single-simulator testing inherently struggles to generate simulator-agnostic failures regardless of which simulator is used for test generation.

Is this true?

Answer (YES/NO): NO